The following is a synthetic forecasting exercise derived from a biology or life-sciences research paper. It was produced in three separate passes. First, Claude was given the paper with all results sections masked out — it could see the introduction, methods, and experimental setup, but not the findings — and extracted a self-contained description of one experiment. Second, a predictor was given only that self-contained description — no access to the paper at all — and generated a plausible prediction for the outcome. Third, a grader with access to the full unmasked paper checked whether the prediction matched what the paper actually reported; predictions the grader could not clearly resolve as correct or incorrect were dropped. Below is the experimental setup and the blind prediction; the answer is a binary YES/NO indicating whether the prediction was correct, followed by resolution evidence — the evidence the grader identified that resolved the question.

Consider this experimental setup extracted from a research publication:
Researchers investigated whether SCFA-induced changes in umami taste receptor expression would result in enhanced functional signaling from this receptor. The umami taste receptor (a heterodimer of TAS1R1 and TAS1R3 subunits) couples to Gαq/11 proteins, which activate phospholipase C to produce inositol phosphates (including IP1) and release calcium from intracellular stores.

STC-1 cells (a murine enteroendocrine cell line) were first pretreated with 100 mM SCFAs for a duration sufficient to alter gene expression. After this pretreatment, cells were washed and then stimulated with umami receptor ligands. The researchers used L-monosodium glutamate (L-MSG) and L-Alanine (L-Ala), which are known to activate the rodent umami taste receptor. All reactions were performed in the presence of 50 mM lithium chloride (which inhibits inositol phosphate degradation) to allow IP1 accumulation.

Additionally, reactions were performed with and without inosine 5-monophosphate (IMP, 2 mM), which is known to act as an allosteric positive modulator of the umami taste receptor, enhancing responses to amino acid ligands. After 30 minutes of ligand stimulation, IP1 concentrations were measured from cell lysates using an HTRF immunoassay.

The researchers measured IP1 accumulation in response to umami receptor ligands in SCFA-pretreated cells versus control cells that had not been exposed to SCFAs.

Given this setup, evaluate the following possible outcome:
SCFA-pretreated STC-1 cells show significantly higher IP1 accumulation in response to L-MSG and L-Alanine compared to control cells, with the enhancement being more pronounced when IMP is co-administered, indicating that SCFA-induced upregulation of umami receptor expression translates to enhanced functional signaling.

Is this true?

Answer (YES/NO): NO